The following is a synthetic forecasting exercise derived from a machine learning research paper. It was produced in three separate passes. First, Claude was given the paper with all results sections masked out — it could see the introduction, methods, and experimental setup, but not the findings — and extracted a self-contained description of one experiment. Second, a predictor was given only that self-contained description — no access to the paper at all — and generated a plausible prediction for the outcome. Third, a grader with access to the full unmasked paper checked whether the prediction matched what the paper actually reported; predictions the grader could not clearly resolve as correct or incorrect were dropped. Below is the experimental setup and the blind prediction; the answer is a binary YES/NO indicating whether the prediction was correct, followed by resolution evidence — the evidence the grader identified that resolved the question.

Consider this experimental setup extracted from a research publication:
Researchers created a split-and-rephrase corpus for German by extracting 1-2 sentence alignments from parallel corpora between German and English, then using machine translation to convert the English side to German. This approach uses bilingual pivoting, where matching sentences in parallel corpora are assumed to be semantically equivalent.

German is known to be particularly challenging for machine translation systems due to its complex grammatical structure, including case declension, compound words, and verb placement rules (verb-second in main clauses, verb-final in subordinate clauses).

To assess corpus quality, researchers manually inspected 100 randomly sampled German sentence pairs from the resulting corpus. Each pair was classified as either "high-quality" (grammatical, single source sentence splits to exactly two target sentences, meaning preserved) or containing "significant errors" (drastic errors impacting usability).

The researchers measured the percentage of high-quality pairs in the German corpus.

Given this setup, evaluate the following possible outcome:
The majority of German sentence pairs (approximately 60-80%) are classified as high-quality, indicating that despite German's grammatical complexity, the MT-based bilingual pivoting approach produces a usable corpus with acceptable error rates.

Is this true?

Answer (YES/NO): YES